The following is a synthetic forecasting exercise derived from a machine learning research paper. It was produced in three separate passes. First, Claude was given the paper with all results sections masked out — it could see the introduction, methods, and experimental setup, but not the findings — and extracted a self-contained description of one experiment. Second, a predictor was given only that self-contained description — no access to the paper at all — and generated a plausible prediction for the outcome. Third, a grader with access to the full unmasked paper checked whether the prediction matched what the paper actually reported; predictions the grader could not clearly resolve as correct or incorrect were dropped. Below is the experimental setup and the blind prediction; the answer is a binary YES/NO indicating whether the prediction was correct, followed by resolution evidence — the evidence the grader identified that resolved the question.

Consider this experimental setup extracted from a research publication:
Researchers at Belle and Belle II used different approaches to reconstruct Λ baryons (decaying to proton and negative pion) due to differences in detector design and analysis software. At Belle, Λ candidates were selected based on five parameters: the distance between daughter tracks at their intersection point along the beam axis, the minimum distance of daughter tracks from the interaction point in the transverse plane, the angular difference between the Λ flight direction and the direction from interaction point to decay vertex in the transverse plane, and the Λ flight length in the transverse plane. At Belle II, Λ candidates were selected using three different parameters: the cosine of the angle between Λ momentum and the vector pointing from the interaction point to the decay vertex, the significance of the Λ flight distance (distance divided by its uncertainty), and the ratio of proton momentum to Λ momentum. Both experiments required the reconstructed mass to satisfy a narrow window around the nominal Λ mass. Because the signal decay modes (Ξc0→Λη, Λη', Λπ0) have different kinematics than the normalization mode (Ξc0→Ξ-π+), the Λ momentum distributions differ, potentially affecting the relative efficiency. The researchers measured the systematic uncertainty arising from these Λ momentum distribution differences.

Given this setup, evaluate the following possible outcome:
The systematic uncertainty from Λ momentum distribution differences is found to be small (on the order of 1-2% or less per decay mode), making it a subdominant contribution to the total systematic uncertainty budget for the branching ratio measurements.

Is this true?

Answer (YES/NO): YES